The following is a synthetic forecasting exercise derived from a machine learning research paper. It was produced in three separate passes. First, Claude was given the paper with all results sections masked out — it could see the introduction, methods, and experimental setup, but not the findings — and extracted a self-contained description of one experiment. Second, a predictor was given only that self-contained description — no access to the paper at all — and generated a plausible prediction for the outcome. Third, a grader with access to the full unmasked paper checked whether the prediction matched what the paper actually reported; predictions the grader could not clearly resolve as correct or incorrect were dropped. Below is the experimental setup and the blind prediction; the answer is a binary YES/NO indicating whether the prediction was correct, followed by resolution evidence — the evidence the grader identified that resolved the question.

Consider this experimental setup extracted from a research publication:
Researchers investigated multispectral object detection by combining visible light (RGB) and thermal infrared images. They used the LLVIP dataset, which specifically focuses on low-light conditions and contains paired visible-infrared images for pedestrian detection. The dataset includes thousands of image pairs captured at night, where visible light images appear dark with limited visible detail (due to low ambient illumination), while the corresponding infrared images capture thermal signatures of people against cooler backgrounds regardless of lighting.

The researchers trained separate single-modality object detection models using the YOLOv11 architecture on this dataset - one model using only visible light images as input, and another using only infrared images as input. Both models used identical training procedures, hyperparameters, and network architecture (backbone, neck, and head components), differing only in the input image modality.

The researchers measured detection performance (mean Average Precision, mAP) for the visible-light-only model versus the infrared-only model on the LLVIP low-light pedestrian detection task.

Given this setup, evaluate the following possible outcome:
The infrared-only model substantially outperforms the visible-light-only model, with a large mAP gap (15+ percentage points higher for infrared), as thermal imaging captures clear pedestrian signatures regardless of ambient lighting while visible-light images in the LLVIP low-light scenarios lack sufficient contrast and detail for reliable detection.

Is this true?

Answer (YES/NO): NO